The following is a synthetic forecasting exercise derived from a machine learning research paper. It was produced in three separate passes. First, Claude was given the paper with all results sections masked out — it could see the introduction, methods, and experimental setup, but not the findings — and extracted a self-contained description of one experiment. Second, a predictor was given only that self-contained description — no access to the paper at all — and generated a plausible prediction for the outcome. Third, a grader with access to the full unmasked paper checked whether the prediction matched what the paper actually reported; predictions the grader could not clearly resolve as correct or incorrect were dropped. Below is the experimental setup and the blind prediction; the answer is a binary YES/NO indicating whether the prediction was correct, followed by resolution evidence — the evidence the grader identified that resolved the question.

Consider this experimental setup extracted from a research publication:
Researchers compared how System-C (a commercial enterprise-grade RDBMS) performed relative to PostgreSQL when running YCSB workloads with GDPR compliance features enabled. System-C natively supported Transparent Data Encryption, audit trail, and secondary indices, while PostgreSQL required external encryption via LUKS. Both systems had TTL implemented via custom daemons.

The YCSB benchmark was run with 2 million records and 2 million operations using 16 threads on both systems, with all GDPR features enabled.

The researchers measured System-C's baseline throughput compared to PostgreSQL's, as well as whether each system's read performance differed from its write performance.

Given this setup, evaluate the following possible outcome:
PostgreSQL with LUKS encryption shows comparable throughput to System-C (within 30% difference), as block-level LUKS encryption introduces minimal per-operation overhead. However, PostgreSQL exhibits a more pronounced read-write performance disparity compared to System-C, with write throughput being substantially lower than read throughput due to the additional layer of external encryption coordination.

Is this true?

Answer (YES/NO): NO